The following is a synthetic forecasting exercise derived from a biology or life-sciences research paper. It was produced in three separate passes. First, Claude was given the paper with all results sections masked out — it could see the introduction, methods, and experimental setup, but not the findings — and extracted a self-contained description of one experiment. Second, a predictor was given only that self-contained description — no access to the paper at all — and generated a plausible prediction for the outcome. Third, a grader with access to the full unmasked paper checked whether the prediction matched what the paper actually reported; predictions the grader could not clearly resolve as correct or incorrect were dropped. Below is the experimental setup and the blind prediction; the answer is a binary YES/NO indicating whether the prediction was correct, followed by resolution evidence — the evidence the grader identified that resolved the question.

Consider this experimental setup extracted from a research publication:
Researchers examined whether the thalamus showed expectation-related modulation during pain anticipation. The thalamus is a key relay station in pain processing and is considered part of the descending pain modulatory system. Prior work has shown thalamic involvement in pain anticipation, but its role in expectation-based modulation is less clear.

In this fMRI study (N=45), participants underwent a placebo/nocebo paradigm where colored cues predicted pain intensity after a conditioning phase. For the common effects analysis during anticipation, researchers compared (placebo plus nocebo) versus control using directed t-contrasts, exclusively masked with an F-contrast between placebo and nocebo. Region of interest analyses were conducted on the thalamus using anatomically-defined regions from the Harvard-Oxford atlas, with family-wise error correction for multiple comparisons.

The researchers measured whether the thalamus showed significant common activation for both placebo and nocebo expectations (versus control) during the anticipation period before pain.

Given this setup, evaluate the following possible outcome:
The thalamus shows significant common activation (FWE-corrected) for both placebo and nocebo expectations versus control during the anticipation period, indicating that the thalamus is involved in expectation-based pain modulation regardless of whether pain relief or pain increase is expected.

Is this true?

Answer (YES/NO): YES